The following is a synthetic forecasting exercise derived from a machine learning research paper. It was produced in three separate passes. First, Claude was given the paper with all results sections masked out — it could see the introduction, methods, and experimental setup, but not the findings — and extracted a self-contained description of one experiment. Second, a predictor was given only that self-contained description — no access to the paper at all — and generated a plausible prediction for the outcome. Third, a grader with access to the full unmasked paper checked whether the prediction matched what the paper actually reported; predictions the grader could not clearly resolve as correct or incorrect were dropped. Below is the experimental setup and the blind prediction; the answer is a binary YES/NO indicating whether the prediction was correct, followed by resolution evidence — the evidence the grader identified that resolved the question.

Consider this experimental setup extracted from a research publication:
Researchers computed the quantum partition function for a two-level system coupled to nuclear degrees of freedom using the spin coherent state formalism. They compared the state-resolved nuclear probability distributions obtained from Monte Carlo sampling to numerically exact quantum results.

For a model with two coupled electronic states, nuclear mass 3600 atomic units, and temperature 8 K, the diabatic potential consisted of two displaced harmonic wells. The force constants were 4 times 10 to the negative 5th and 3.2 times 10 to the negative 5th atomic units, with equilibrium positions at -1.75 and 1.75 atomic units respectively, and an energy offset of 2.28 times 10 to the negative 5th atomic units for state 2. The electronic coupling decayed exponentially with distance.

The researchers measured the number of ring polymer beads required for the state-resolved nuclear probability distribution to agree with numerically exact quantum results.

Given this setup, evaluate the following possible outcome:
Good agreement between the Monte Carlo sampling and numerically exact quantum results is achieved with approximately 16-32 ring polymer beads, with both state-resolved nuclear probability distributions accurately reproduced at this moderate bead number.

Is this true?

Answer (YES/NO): NO